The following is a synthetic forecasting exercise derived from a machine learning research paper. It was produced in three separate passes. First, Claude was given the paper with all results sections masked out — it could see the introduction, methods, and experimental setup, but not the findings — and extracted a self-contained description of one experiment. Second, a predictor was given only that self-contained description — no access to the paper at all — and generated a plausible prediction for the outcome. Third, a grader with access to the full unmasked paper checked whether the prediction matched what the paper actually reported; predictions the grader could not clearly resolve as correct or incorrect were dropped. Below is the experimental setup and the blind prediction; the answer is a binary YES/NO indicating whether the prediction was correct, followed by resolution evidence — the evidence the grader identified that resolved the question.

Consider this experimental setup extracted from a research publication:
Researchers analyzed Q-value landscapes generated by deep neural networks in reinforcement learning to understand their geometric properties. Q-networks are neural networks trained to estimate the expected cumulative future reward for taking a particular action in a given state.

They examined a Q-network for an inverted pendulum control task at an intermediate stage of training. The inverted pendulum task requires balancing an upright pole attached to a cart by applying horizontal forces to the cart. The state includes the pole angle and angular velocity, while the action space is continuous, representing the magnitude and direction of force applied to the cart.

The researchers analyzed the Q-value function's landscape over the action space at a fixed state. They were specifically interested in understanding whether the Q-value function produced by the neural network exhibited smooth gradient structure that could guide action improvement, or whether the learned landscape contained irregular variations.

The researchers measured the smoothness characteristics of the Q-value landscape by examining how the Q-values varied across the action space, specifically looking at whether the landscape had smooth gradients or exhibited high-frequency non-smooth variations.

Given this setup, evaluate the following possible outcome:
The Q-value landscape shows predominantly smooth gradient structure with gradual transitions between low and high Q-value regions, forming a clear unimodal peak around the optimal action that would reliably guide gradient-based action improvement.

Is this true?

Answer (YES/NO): NO